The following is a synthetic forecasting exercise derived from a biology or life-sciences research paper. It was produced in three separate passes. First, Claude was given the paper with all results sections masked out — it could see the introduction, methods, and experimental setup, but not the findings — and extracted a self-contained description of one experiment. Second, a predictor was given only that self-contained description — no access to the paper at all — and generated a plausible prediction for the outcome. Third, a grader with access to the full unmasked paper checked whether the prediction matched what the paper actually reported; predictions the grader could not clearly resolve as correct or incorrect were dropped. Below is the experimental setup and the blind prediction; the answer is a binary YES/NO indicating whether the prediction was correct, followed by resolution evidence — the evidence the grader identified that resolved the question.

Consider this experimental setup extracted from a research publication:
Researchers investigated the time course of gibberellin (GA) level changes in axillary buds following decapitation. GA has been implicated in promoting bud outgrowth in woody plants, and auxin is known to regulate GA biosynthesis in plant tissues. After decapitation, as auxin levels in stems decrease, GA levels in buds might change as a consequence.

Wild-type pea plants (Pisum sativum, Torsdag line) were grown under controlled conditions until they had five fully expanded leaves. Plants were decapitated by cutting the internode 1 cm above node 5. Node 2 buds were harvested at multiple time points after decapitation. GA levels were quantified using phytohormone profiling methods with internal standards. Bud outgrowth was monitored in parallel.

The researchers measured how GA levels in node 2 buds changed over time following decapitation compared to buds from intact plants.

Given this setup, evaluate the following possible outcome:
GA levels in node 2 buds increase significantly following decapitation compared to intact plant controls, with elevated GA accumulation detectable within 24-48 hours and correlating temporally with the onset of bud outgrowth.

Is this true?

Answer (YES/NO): NO